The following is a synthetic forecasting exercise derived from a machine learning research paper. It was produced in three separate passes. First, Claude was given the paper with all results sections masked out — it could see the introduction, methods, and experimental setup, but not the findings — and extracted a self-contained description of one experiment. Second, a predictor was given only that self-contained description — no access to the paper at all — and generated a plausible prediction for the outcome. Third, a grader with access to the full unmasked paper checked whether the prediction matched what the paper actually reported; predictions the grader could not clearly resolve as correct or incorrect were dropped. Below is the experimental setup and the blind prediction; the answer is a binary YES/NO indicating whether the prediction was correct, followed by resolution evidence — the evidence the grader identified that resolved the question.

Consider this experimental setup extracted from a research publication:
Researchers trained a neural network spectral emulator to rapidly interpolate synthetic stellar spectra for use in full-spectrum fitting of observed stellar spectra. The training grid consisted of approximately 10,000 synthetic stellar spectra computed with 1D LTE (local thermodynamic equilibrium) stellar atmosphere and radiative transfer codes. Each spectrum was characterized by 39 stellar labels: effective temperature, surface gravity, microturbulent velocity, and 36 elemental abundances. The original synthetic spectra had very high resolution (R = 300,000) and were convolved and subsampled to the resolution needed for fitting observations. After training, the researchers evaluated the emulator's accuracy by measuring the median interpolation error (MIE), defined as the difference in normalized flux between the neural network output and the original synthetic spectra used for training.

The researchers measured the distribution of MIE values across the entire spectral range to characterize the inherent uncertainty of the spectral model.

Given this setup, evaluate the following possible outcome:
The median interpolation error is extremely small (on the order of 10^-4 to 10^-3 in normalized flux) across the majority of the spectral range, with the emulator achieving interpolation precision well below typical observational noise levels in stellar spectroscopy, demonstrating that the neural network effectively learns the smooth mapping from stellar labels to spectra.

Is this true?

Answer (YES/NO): YES